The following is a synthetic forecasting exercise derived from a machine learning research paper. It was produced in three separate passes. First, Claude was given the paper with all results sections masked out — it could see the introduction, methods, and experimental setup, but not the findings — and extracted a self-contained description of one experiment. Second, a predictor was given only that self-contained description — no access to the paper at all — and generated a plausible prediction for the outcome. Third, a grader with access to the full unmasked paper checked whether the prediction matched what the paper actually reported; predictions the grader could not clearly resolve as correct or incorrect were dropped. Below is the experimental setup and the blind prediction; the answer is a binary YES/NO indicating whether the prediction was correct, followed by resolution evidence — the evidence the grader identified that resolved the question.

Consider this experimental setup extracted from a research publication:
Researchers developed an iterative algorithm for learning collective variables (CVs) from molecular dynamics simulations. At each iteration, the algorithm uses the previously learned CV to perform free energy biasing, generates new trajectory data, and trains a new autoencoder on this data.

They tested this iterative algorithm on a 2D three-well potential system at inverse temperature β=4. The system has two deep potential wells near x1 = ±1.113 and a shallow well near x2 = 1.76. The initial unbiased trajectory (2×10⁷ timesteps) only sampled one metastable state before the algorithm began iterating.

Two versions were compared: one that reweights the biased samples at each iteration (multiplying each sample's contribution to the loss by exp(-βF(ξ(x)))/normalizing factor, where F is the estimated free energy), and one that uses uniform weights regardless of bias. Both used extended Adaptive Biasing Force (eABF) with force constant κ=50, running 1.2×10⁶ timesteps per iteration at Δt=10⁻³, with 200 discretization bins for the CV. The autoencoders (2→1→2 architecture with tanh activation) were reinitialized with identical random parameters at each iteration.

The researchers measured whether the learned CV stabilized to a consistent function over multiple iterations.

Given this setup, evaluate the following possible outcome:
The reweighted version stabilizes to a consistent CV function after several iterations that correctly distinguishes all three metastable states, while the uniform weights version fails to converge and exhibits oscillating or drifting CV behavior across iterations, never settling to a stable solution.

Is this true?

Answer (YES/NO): YES